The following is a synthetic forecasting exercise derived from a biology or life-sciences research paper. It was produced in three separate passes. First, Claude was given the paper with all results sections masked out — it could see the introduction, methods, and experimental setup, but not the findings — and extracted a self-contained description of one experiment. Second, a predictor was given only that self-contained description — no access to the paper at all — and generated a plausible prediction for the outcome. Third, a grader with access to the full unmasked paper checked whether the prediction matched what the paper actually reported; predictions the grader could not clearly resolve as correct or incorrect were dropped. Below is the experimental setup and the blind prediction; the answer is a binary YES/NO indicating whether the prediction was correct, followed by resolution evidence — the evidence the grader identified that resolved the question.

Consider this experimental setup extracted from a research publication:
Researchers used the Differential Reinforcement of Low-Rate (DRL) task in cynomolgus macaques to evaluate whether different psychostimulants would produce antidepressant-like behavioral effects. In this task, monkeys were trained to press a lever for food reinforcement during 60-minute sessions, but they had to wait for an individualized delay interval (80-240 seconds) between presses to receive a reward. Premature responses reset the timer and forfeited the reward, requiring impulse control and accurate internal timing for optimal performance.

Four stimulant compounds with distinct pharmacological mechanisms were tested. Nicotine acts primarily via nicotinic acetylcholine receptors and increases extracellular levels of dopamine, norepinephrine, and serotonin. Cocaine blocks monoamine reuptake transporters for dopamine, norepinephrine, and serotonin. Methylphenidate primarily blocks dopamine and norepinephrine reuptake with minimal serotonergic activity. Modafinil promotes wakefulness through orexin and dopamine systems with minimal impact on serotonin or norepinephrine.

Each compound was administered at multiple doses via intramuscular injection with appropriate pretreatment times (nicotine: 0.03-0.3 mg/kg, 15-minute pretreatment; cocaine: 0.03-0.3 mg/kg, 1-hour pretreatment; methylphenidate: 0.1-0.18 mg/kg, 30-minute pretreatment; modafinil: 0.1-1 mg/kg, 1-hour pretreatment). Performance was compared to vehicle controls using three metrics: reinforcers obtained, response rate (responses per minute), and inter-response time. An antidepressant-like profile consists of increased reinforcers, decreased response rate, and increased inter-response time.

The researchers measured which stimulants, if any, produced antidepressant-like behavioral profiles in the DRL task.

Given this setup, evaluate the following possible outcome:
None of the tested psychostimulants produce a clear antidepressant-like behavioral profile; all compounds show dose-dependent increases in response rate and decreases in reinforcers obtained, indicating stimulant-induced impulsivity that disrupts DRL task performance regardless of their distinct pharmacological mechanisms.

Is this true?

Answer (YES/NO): NO